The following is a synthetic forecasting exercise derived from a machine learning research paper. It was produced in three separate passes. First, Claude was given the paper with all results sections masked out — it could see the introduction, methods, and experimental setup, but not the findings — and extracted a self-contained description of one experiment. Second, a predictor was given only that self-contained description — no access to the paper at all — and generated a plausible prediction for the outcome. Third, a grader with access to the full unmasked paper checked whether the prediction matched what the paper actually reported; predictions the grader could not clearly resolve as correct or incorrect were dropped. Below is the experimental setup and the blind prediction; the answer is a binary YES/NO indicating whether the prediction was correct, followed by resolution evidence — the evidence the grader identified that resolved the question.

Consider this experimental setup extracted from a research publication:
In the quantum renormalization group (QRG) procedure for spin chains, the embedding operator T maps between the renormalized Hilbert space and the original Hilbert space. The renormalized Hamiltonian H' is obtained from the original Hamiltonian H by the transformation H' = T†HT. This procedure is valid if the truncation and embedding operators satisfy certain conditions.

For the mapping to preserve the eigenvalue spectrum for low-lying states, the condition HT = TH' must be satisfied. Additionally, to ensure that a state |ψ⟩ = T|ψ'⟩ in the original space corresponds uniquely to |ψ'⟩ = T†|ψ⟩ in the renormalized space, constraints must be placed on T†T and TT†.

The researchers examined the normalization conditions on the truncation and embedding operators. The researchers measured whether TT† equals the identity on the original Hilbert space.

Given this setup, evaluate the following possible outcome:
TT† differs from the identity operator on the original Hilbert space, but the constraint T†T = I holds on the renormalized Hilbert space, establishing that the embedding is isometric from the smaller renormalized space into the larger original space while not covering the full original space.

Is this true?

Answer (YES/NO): YES